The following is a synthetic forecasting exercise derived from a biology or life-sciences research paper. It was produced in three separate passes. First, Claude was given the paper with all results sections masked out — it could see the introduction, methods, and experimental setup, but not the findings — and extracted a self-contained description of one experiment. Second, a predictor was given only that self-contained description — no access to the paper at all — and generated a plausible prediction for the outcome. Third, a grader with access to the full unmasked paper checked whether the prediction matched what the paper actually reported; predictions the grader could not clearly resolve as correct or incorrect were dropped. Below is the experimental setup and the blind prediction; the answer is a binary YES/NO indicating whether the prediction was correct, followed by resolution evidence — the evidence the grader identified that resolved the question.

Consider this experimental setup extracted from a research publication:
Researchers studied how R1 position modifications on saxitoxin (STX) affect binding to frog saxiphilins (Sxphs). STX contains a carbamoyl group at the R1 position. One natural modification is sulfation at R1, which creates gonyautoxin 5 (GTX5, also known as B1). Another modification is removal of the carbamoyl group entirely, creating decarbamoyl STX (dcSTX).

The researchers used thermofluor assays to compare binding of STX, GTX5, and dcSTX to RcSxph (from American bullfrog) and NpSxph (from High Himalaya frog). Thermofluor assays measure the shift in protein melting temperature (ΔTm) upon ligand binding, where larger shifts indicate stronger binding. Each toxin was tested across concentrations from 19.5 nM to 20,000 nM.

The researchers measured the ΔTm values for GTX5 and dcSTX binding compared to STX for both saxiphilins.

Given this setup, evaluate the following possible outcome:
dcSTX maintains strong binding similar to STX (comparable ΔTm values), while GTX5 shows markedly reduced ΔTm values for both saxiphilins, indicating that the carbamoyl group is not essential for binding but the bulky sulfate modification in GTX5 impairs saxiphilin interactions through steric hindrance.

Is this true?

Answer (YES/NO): NO